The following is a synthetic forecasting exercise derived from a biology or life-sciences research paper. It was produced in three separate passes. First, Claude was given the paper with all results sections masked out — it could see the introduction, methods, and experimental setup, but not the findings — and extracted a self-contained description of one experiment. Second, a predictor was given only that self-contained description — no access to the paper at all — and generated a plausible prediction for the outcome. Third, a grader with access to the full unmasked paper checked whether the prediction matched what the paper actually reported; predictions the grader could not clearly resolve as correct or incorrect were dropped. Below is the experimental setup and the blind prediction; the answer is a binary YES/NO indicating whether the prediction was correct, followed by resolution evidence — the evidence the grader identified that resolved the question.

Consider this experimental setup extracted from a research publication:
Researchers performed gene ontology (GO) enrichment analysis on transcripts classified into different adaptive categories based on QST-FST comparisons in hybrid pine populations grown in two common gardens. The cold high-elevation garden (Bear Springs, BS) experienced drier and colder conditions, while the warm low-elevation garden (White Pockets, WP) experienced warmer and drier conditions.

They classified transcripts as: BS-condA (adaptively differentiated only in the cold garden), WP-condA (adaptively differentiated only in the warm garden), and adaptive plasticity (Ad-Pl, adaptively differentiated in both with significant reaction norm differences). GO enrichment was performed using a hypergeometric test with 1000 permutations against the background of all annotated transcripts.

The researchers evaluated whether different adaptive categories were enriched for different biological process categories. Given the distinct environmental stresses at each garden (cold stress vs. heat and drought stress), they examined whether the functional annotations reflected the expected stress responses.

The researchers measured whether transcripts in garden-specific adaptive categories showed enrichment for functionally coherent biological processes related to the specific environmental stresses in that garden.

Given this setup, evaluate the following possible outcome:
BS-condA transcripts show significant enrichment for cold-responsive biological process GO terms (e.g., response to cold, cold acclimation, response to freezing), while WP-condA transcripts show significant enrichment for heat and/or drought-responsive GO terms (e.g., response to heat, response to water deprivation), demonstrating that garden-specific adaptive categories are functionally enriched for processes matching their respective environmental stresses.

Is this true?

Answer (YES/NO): NO